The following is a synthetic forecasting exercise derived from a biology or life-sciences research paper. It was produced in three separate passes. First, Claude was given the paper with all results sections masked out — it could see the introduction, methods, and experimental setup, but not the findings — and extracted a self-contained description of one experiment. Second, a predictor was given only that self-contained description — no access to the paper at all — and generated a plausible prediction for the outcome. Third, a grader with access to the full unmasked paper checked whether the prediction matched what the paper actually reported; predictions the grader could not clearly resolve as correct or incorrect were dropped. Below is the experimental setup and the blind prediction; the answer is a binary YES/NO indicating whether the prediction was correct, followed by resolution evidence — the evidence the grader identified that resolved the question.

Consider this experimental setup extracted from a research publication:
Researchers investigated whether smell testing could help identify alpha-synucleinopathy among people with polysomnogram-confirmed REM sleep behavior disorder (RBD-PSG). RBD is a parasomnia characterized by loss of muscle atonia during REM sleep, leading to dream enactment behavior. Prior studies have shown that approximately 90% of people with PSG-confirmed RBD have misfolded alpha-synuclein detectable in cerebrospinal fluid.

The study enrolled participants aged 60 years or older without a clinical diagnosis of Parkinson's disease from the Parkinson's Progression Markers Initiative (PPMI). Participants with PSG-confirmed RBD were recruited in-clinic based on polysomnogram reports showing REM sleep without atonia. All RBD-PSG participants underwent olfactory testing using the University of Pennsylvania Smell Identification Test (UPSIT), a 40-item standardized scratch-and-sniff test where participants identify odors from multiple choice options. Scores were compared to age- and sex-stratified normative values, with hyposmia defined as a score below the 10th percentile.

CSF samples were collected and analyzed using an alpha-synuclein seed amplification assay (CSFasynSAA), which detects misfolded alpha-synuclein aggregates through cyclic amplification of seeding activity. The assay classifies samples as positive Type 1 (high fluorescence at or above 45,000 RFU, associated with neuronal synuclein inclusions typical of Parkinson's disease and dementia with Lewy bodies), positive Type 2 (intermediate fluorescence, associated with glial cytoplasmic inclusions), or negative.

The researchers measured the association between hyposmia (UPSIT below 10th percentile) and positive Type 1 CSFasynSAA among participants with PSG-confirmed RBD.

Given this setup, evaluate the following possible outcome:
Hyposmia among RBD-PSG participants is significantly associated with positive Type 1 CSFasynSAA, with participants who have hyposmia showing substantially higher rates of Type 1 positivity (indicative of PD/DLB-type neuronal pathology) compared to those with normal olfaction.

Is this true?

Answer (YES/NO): YES